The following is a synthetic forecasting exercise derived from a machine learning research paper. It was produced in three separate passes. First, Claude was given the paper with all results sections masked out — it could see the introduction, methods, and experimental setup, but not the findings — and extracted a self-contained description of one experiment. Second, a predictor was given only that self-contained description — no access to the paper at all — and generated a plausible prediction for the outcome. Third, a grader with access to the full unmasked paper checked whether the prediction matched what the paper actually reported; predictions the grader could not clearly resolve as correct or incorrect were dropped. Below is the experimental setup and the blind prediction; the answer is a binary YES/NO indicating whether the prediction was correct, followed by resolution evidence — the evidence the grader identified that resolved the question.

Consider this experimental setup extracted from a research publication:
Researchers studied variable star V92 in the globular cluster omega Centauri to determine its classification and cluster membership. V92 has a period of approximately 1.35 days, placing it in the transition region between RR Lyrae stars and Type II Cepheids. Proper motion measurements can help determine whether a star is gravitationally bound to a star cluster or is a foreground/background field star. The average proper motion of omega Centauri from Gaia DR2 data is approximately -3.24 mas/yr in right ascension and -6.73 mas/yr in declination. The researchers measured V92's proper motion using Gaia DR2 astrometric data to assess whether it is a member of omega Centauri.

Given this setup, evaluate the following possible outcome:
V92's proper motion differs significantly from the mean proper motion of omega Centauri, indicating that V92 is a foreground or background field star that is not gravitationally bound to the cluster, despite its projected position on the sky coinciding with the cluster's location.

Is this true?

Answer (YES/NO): NO